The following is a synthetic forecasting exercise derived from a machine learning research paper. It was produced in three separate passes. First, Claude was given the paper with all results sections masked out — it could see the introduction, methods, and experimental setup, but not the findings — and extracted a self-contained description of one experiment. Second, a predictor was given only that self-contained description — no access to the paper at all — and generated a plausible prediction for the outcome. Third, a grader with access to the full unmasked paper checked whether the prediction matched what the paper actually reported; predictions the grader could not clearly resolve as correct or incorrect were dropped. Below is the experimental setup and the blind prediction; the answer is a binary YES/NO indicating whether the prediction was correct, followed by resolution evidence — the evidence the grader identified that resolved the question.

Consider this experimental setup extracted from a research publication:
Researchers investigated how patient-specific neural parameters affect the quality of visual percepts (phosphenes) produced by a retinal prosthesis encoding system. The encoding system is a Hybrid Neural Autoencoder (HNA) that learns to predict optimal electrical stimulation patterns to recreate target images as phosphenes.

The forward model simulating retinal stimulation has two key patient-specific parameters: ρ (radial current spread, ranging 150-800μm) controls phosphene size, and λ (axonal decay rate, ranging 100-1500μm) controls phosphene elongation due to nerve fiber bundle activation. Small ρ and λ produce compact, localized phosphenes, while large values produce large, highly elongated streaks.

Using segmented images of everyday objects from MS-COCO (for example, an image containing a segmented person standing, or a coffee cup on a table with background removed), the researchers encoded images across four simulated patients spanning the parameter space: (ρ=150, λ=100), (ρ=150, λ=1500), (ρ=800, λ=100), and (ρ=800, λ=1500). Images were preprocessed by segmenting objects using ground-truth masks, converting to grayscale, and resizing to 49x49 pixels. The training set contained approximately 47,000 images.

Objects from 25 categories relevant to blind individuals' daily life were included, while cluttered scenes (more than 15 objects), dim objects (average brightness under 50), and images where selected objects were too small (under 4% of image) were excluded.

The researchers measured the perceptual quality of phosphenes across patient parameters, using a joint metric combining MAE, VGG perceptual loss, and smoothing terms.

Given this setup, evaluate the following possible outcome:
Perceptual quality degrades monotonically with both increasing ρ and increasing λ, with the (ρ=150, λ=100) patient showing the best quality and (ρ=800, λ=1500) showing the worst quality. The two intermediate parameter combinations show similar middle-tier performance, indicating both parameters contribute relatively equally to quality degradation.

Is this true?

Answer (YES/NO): NO